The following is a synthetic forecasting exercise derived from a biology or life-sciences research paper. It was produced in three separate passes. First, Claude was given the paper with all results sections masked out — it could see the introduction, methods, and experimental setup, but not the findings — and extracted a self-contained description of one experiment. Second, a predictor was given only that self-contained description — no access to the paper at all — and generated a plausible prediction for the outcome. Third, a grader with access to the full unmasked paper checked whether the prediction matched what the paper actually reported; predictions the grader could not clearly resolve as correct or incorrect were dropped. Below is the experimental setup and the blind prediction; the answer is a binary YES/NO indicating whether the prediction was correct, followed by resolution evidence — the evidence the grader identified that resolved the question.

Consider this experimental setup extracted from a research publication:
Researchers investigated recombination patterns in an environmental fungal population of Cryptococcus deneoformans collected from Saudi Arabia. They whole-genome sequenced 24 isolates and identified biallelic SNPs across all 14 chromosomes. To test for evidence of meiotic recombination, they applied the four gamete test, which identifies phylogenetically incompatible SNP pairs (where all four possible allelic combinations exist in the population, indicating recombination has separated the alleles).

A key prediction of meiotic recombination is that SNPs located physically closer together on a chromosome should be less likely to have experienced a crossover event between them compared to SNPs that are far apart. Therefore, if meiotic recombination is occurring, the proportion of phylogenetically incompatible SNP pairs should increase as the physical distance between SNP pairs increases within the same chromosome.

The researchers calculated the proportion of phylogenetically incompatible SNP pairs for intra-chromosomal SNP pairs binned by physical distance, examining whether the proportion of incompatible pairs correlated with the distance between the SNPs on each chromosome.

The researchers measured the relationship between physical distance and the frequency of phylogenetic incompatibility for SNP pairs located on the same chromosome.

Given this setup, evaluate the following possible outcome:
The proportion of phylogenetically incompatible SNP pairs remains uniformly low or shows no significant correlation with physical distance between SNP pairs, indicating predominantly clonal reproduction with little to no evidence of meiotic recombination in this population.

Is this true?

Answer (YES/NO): NO